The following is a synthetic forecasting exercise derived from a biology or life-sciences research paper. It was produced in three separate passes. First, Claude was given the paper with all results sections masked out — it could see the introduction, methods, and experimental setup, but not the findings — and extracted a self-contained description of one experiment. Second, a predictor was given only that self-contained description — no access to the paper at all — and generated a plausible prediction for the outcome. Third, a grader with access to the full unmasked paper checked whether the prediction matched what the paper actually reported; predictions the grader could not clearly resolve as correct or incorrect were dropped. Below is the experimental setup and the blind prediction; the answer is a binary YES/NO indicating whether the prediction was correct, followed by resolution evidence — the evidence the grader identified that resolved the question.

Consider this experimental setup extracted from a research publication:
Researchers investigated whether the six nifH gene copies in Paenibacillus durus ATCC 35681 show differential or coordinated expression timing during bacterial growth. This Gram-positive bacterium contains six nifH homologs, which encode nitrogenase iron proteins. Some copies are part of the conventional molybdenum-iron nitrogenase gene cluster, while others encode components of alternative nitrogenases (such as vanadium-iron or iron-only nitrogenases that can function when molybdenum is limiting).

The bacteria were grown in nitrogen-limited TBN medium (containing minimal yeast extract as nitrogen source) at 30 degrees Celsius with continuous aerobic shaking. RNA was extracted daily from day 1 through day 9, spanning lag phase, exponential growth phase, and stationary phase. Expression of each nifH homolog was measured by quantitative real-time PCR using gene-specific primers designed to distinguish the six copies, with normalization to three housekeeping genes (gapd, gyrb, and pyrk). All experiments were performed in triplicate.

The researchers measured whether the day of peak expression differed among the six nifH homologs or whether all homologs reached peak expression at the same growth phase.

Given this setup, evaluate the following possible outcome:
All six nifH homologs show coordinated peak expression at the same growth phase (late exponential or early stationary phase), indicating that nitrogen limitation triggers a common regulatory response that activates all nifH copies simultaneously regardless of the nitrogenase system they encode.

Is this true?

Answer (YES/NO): NO